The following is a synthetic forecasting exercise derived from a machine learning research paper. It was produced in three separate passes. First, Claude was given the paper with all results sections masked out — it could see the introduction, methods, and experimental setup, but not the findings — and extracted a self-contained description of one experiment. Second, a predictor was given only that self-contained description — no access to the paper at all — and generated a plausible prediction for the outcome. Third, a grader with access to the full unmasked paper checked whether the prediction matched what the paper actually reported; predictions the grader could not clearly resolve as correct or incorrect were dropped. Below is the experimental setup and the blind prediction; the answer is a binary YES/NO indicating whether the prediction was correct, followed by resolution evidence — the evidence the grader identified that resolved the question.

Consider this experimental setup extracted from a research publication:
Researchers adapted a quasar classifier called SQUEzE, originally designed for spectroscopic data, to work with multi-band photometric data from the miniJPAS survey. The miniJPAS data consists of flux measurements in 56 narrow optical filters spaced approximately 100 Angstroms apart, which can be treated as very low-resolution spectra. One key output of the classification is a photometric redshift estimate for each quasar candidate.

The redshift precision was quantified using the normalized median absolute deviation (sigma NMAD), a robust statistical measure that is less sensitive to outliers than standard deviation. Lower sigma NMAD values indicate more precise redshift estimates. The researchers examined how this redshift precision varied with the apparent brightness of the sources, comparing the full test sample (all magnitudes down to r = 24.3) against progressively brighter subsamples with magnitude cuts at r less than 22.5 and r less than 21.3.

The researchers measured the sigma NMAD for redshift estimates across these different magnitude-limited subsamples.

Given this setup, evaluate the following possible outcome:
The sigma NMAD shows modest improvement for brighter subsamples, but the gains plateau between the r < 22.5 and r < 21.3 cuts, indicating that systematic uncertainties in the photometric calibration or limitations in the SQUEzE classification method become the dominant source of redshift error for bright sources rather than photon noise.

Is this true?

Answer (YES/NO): NO